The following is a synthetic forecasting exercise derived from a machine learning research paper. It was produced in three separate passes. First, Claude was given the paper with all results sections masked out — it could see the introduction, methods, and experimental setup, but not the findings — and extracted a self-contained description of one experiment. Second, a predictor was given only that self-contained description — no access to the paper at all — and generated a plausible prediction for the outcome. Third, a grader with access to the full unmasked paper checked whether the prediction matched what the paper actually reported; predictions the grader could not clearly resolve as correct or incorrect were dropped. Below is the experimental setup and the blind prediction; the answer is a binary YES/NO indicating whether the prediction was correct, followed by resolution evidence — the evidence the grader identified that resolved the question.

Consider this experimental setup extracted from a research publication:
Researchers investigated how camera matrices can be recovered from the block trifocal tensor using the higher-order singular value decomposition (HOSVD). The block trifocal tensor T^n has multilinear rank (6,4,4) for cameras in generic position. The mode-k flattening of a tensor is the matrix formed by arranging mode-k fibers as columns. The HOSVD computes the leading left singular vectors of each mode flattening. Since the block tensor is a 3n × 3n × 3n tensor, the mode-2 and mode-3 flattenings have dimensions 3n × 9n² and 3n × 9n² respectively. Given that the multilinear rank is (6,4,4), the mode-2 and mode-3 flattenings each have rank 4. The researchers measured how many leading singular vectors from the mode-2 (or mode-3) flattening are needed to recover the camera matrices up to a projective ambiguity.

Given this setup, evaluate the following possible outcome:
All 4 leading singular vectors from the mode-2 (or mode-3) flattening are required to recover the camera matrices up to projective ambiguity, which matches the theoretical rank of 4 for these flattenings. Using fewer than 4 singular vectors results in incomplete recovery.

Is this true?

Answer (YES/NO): YES